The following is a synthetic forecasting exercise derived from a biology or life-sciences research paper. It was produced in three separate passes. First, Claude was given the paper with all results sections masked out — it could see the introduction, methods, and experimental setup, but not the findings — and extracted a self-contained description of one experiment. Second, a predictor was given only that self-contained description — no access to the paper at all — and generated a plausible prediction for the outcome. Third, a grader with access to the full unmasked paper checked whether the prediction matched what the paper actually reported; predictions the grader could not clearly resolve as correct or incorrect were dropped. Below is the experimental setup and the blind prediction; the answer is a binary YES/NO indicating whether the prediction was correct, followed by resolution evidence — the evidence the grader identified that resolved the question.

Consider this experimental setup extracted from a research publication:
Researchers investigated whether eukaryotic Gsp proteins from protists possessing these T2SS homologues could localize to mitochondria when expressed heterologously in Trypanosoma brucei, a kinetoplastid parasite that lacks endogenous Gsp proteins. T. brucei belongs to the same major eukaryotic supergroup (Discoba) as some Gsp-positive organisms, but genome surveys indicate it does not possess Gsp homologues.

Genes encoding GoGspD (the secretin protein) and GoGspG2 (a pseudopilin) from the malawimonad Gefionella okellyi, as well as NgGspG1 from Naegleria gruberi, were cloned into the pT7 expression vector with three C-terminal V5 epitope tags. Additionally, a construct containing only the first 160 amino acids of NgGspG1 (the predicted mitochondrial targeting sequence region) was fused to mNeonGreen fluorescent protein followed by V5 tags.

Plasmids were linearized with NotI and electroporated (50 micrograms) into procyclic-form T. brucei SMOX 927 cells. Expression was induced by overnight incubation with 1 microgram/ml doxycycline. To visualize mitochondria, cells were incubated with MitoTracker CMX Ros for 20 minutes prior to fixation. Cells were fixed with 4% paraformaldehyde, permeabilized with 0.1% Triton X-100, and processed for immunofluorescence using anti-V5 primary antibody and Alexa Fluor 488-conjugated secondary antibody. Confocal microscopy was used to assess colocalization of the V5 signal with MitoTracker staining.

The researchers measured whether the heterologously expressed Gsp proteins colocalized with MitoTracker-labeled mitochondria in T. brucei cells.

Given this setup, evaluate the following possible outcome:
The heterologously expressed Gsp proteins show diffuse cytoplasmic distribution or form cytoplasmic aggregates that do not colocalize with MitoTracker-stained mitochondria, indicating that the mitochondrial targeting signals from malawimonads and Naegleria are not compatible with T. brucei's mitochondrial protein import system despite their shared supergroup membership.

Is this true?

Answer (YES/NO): NO